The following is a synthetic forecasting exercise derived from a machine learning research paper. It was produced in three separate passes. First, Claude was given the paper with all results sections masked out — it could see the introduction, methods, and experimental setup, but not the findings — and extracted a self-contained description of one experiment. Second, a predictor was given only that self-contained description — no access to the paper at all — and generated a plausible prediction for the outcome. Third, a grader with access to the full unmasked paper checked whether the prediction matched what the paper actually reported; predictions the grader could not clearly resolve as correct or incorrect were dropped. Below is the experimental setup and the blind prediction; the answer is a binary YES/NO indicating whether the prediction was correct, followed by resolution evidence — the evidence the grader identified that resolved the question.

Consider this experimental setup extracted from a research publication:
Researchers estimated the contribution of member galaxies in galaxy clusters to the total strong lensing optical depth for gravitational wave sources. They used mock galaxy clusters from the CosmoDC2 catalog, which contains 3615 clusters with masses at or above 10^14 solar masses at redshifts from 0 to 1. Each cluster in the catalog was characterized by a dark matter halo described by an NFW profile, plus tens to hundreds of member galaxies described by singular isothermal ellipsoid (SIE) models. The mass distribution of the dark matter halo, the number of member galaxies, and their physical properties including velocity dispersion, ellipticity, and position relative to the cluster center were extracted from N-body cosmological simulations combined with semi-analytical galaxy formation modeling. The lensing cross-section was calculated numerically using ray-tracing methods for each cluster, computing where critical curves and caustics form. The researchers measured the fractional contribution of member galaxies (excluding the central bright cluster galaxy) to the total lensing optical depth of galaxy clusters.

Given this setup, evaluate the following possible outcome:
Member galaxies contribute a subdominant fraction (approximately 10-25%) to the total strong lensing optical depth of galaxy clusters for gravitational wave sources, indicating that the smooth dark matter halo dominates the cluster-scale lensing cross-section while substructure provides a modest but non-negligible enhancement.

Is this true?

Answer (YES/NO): NO